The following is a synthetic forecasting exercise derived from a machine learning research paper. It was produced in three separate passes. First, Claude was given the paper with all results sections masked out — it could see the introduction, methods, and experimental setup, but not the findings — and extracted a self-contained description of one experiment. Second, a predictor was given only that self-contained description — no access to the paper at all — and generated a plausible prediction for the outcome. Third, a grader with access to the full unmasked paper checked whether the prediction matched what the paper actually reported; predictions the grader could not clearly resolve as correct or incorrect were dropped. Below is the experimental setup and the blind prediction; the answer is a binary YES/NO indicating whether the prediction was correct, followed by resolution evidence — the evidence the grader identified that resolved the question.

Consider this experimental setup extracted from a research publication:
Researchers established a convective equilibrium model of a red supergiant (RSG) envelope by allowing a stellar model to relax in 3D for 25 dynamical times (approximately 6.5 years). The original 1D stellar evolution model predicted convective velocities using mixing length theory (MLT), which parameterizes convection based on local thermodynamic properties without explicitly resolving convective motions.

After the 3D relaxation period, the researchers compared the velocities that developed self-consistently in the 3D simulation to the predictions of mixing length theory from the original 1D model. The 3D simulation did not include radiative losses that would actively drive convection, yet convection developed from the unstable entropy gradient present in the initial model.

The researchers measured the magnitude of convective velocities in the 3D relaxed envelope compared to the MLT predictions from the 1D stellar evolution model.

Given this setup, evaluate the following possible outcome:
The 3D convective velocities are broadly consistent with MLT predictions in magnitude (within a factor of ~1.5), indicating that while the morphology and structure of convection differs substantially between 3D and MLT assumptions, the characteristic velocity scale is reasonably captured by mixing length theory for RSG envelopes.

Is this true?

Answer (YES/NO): YES